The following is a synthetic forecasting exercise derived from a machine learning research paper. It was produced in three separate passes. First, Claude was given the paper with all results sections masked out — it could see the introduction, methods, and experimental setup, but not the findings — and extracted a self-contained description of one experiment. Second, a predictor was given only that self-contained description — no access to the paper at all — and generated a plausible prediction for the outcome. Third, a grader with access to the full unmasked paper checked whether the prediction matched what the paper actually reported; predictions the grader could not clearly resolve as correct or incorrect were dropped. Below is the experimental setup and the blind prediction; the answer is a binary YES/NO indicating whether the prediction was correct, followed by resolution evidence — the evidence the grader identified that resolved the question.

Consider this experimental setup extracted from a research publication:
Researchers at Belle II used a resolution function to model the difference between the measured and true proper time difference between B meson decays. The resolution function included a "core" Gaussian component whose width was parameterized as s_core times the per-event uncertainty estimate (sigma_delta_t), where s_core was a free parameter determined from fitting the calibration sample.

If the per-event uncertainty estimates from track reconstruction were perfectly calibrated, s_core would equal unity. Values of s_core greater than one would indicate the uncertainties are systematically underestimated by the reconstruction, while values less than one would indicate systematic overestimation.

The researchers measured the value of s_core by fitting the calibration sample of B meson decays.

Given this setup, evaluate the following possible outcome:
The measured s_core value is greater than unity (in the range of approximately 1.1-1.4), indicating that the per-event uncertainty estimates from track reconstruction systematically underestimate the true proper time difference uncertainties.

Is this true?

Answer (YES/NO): NO